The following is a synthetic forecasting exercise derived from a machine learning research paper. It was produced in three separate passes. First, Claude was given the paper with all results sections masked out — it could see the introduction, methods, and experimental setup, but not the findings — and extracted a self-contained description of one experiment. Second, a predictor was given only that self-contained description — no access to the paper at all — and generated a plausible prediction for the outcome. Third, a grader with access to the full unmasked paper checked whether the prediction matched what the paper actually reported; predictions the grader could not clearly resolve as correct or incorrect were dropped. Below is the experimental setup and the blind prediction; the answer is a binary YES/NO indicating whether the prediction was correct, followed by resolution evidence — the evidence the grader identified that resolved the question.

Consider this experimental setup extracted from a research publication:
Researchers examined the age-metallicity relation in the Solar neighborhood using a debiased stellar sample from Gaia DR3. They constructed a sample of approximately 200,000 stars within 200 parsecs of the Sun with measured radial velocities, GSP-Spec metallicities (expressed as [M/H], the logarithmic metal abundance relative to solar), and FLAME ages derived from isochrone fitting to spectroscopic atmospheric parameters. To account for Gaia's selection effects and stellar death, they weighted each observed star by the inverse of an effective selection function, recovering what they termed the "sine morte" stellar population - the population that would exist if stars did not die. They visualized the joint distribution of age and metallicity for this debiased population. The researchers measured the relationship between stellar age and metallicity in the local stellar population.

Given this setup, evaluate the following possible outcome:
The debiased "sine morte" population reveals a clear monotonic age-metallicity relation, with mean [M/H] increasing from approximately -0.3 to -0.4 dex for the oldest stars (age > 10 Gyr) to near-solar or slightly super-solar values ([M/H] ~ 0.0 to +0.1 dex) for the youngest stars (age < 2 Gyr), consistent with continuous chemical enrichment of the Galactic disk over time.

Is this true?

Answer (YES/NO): NO